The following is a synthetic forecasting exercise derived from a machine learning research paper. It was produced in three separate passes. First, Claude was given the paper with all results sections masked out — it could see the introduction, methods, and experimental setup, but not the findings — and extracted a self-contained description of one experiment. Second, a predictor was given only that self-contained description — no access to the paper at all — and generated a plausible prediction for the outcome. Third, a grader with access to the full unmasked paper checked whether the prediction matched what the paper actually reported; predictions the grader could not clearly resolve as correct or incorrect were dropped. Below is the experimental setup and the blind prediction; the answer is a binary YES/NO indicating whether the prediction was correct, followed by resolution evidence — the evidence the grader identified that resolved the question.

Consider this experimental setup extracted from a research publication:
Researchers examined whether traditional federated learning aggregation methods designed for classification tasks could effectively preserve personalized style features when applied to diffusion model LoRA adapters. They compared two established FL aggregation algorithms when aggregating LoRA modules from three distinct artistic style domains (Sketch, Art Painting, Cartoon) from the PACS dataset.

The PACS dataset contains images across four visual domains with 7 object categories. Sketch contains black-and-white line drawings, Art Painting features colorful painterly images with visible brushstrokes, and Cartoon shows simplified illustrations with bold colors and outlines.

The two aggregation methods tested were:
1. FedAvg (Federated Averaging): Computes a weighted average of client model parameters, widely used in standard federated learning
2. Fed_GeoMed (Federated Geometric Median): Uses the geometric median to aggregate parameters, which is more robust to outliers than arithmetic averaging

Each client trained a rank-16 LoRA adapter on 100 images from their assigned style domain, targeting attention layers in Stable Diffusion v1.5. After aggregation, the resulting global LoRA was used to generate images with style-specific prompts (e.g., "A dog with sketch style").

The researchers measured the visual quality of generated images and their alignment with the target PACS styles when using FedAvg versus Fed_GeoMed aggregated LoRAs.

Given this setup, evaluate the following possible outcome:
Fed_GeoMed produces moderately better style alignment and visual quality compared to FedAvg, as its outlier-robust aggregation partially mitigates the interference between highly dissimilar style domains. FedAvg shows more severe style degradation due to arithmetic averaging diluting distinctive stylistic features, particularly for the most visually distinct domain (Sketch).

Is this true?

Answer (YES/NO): NO